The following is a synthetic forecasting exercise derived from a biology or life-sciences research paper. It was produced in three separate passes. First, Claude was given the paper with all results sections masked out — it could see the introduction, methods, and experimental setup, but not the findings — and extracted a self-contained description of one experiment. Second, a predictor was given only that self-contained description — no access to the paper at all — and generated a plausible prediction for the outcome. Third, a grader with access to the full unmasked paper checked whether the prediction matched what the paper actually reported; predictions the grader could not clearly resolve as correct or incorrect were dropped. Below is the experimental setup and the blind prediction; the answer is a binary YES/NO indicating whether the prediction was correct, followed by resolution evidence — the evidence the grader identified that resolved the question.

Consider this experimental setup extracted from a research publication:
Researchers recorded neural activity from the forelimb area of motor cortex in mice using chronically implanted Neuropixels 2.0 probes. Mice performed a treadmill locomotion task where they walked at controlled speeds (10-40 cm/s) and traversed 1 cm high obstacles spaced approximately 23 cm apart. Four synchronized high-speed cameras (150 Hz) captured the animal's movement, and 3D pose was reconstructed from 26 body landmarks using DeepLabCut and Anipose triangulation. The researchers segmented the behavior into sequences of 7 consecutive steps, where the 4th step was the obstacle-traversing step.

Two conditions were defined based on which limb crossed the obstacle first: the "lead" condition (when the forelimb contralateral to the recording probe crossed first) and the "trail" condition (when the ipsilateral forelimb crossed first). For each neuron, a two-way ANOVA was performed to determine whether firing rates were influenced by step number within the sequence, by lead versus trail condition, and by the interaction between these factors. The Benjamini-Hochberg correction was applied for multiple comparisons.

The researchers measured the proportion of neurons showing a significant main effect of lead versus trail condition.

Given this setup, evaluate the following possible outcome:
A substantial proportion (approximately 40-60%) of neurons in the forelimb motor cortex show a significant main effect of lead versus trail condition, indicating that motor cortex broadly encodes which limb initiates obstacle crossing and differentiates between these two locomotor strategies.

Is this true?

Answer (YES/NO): NO